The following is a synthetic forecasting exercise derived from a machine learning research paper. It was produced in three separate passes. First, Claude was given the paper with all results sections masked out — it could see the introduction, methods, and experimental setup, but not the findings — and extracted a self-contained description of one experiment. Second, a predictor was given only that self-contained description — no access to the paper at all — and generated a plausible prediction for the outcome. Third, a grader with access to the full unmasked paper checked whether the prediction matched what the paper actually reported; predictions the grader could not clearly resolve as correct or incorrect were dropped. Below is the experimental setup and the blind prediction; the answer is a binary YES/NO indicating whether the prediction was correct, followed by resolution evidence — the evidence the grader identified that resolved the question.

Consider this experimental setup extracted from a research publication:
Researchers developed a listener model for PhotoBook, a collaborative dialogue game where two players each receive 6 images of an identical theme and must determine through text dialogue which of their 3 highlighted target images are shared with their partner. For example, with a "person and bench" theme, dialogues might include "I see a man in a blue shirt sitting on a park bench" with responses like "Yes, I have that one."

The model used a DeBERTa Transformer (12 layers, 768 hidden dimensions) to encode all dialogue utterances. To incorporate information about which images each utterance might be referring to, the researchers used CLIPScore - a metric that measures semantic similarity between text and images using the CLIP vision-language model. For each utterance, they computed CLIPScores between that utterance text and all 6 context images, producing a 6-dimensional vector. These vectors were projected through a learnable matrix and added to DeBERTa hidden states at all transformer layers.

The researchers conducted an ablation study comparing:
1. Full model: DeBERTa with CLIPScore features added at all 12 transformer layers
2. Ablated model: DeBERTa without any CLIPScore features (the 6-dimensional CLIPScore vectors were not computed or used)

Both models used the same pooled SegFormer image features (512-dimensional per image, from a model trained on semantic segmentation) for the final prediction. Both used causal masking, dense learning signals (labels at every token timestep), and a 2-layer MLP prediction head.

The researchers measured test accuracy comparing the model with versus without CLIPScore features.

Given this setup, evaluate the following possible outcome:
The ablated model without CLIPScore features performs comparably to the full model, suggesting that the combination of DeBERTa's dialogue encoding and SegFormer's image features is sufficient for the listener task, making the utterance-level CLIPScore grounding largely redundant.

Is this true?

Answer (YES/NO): NO